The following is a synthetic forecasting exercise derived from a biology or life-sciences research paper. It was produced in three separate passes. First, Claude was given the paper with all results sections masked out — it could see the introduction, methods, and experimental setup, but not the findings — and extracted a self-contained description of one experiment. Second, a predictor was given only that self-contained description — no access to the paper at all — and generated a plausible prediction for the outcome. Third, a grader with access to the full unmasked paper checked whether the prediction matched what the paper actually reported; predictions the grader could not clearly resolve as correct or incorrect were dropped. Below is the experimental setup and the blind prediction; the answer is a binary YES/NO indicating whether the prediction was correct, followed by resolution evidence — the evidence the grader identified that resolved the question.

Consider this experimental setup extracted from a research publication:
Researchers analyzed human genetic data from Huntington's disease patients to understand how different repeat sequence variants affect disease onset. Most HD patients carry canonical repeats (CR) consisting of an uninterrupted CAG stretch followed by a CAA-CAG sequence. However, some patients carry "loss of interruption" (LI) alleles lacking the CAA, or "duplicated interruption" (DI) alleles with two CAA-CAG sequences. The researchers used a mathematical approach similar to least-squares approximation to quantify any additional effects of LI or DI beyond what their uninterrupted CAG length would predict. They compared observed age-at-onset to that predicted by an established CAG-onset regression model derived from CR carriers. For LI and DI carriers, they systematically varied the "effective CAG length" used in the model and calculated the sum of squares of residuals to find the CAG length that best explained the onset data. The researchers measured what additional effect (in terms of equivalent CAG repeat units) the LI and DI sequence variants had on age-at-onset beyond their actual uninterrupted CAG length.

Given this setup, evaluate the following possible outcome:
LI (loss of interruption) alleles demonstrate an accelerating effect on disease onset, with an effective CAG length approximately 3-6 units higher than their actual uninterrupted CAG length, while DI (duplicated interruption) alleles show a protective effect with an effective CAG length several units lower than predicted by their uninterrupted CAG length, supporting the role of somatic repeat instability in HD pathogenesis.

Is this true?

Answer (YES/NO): NO